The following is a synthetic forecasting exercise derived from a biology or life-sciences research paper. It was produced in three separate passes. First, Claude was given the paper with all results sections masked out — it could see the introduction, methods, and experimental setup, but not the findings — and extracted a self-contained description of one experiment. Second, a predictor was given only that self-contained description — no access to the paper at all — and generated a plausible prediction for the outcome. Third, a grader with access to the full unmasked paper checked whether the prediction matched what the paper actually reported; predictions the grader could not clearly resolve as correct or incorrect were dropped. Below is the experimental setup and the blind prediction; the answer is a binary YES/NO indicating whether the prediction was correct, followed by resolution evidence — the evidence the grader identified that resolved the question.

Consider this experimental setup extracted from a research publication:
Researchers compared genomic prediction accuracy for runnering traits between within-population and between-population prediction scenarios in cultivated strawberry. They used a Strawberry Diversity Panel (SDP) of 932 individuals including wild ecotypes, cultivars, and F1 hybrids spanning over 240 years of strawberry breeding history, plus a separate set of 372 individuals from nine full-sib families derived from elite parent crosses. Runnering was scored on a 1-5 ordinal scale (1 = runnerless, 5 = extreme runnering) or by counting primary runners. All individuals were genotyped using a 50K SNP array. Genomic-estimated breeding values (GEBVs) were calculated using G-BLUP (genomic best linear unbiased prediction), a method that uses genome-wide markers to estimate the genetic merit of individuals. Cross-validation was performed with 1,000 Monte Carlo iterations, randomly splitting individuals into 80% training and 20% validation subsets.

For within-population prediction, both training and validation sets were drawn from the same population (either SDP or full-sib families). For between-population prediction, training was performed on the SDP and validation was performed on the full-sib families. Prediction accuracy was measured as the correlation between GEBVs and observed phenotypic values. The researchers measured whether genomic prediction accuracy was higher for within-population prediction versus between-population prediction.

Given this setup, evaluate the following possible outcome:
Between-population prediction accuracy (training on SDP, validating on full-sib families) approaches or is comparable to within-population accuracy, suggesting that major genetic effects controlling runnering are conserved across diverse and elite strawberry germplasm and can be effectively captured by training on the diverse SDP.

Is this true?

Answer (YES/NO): NO